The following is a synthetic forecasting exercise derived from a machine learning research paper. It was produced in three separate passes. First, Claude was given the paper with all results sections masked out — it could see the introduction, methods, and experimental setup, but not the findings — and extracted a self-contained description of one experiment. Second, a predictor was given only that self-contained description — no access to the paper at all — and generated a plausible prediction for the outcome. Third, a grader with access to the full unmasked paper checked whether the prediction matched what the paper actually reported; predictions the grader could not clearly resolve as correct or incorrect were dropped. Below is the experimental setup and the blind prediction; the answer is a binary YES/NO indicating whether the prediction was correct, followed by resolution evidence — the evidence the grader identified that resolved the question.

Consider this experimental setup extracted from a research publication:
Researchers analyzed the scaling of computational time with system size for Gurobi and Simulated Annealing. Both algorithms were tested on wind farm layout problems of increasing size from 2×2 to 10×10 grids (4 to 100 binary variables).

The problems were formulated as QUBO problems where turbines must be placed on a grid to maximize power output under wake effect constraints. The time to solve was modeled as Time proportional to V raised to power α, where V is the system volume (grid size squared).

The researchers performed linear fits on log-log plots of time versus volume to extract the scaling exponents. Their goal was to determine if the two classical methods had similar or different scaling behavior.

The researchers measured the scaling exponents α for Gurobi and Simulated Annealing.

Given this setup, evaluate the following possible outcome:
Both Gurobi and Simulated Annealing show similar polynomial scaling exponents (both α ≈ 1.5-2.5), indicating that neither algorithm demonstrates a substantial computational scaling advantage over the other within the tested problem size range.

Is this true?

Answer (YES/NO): NO